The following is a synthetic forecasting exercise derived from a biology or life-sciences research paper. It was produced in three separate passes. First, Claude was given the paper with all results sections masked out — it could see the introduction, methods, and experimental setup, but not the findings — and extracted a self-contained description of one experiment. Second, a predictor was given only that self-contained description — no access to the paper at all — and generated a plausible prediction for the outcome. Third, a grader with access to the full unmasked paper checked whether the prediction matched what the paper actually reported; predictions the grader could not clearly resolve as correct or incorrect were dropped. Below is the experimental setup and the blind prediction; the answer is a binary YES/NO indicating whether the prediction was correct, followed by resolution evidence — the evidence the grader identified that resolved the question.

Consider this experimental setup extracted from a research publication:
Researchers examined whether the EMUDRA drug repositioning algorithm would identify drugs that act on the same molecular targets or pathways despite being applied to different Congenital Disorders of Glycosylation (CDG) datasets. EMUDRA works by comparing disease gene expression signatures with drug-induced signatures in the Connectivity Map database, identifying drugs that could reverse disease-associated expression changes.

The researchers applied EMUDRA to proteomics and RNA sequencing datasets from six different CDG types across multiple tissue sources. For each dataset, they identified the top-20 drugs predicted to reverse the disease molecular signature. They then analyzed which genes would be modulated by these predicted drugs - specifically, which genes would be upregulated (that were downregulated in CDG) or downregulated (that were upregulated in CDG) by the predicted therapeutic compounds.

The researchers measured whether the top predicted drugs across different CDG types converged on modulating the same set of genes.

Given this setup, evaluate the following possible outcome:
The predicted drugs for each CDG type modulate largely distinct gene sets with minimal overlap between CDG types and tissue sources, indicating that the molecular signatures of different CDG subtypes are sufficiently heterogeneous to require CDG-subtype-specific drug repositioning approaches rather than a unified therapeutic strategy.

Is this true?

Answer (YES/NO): NO